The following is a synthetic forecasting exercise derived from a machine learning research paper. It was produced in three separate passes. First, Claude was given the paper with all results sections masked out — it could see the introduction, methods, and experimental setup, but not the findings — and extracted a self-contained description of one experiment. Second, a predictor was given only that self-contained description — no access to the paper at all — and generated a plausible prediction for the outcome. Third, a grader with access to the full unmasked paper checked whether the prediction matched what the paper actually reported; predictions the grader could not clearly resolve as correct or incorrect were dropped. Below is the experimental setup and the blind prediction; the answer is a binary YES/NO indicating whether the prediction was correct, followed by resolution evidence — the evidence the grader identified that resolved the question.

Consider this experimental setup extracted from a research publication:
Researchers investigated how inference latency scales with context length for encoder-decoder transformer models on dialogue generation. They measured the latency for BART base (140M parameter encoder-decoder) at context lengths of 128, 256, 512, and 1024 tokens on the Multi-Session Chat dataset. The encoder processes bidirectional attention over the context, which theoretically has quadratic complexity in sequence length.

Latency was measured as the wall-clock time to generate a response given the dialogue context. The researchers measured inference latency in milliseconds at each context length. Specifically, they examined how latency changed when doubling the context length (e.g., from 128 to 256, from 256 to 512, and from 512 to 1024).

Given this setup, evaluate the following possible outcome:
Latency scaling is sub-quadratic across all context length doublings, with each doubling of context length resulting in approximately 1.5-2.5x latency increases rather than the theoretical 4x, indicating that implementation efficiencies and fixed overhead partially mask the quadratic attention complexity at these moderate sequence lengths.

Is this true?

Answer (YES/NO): NO